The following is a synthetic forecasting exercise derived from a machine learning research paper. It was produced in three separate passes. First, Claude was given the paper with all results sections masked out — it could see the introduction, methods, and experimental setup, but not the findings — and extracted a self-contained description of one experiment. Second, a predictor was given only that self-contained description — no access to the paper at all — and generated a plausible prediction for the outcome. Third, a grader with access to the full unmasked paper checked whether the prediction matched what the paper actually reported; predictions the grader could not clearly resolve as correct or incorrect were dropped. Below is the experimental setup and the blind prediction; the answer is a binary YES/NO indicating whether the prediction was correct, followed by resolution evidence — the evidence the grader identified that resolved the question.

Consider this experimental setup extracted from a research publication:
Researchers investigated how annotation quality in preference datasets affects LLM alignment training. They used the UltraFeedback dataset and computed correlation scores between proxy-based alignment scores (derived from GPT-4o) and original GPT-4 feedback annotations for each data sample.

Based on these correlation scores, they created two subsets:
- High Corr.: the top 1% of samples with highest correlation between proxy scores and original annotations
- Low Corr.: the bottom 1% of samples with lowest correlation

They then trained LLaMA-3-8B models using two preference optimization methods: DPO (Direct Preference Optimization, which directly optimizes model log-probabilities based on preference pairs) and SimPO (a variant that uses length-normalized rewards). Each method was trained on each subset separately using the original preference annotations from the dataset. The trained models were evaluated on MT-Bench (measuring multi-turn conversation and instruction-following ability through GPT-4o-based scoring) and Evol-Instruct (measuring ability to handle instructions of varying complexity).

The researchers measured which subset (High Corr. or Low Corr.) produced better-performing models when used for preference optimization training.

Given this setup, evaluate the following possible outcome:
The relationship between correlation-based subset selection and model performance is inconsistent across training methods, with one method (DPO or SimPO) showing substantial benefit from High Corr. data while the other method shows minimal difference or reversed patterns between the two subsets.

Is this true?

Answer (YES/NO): NO